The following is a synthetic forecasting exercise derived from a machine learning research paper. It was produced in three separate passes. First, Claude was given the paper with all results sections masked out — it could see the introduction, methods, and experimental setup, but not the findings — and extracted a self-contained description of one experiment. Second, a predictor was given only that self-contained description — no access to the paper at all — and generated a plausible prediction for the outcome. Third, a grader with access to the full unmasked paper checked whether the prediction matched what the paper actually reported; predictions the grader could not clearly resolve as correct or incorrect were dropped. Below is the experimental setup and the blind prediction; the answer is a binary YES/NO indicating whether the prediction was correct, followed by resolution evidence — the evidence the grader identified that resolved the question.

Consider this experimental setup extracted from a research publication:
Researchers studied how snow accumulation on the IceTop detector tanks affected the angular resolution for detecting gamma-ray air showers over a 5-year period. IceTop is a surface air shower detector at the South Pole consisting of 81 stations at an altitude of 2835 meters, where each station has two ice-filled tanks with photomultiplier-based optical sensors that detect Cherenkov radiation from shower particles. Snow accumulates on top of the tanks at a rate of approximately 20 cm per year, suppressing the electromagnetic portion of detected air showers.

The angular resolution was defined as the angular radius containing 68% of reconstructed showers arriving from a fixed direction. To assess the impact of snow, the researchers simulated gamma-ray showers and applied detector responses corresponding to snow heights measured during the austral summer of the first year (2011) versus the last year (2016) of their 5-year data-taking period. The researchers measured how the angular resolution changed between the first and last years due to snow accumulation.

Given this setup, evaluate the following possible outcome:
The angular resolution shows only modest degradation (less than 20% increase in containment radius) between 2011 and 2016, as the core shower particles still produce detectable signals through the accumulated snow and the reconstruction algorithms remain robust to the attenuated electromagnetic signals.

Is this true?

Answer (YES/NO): YES